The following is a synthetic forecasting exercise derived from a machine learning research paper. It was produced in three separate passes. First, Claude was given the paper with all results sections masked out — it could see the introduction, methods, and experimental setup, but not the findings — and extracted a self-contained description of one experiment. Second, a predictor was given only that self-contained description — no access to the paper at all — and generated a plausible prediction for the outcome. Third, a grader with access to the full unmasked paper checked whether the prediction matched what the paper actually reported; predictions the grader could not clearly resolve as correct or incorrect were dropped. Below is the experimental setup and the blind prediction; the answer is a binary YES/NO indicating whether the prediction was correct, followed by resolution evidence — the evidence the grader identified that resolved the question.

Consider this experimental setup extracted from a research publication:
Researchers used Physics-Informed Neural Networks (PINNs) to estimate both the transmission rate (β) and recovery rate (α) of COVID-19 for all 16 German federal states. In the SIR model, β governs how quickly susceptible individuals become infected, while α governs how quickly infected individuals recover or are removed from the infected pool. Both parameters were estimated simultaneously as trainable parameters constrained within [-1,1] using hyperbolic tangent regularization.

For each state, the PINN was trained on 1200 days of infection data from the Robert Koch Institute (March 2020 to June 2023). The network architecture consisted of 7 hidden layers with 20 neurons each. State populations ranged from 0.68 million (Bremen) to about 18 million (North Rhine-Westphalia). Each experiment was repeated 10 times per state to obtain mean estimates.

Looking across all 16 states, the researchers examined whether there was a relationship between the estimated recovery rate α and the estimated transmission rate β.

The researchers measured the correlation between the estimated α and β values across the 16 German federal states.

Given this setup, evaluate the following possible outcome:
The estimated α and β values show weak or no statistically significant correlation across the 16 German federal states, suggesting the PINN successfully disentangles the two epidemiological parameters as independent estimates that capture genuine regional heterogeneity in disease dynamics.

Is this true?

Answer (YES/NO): NO